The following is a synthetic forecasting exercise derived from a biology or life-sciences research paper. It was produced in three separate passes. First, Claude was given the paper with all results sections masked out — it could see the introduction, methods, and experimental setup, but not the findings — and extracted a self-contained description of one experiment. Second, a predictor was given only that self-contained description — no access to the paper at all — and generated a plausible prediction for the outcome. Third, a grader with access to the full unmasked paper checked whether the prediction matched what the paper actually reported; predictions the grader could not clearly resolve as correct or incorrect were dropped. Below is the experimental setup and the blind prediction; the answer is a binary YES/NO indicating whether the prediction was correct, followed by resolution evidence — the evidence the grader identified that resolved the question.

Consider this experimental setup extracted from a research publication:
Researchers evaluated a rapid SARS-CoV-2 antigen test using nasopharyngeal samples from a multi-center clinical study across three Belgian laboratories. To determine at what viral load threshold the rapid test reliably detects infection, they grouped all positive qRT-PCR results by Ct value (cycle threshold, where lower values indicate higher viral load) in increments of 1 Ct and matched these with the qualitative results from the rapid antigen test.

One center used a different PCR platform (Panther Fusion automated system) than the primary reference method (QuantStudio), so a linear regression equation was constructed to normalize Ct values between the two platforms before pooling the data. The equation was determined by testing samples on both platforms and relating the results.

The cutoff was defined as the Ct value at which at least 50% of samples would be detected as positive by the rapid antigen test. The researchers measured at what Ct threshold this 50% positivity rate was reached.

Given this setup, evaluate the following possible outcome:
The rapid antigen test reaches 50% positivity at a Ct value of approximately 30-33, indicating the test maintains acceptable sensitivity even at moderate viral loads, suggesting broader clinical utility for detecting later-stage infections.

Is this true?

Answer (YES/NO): NO